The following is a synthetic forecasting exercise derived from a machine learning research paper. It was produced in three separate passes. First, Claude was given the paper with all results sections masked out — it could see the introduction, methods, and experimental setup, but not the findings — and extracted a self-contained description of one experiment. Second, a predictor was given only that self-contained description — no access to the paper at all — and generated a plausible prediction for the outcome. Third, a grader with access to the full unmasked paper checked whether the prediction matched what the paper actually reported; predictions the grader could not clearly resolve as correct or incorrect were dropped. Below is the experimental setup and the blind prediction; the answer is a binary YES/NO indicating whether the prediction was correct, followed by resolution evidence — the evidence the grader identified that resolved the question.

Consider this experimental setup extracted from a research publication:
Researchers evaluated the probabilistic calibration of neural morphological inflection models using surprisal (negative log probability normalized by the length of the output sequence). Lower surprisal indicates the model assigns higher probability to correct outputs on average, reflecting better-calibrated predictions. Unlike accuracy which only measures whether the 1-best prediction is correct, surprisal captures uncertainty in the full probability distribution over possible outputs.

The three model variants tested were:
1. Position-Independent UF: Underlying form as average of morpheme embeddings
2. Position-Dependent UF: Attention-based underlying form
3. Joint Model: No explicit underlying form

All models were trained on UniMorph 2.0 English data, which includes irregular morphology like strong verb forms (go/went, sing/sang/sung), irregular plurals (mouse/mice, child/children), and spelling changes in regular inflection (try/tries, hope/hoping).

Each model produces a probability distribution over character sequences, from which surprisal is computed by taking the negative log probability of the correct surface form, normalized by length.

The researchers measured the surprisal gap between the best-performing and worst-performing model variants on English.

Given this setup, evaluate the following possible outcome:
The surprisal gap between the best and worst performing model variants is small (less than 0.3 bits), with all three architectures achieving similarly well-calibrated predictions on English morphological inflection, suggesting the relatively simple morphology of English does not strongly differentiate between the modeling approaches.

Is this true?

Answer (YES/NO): NO